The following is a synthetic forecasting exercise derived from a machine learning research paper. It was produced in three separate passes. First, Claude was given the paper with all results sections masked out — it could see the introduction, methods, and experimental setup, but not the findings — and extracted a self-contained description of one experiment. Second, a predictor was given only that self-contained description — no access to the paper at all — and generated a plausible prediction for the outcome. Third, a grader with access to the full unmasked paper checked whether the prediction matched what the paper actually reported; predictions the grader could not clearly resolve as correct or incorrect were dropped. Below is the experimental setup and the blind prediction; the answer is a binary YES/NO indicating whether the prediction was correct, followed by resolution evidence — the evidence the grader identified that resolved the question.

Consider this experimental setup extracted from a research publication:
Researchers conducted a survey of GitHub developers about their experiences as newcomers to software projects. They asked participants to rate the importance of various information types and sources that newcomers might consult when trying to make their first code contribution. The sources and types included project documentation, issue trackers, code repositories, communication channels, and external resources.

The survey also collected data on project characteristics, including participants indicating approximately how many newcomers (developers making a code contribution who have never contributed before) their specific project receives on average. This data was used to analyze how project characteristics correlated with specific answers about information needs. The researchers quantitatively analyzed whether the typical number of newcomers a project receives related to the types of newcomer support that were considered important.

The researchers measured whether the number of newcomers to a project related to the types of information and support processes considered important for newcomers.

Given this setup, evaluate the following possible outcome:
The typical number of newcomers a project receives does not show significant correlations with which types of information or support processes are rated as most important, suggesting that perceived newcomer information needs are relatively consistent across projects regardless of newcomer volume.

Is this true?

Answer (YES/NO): NO